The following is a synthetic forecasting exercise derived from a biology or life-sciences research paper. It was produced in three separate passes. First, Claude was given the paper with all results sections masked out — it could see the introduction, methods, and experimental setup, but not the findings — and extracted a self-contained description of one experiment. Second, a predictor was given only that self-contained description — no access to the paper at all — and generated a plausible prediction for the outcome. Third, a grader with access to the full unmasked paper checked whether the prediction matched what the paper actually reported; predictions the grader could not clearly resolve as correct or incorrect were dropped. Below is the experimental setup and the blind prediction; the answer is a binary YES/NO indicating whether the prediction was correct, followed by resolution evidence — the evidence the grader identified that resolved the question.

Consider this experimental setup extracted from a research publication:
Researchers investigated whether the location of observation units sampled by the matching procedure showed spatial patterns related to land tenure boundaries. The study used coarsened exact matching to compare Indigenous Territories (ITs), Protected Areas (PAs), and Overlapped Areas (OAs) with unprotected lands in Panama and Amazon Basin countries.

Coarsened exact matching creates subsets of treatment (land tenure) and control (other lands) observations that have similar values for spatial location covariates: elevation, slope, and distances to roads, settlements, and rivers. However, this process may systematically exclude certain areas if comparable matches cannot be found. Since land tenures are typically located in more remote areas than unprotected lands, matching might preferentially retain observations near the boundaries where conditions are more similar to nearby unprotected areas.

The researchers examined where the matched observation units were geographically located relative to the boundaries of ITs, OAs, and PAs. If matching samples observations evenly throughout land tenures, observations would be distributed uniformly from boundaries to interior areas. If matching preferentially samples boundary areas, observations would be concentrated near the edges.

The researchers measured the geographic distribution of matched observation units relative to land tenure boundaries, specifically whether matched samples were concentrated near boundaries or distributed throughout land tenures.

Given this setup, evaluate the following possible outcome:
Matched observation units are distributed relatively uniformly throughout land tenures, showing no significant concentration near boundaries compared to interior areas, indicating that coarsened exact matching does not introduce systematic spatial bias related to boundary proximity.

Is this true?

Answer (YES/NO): NO